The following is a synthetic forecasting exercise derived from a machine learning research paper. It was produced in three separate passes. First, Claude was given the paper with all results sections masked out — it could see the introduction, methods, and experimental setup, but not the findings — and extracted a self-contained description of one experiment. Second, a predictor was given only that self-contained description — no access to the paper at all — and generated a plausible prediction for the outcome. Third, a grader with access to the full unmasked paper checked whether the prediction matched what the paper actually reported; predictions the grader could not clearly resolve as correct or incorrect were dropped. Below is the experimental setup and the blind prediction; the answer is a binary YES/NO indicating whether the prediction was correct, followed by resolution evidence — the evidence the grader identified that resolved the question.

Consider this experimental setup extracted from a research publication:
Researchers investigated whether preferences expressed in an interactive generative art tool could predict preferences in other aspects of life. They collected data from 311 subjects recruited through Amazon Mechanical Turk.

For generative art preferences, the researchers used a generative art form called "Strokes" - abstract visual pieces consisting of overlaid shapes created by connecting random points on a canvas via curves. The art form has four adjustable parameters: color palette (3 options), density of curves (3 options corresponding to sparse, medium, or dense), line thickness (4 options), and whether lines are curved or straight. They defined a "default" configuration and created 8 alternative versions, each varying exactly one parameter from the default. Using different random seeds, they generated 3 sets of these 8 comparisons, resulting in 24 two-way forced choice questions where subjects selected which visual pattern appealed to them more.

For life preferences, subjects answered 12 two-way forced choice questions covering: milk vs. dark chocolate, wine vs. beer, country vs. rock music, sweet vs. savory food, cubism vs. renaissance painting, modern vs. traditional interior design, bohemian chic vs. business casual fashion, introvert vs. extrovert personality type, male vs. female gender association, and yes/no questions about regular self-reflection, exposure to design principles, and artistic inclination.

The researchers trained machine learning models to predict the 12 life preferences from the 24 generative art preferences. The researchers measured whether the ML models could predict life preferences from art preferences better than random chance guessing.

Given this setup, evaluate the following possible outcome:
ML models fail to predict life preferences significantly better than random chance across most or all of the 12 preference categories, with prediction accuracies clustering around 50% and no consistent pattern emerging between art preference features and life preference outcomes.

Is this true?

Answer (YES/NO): YES